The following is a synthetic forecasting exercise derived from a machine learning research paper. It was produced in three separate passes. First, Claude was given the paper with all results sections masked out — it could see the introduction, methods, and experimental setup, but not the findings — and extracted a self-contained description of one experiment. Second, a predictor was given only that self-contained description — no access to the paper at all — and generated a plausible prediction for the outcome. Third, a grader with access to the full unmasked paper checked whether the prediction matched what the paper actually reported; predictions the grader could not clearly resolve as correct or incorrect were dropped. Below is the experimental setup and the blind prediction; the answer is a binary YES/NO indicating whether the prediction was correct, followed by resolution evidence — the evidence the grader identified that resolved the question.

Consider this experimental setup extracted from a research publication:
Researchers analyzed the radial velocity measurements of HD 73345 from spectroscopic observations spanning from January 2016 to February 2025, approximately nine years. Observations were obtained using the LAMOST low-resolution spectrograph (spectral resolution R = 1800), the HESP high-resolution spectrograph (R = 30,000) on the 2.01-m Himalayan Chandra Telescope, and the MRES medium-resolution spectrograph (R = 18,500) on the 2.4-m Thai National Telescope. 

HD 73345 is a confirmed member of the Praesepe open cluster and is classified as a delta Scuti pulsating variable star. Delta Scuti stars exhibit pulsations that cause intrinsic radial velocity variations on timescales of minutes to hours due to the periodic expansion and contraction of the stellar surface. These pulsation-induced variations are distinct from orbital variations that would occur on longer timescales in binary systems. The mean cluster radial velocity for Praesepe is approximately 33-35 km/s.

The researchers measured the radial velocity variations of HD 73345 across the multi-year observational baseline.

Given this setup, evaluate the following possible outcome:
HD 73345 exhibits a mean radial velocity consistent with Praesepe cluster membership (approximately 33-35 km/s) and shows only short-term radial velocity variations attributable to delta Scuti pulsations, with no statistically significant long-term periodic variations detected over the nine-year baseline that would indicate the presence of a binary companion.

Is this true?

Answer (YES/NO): NO